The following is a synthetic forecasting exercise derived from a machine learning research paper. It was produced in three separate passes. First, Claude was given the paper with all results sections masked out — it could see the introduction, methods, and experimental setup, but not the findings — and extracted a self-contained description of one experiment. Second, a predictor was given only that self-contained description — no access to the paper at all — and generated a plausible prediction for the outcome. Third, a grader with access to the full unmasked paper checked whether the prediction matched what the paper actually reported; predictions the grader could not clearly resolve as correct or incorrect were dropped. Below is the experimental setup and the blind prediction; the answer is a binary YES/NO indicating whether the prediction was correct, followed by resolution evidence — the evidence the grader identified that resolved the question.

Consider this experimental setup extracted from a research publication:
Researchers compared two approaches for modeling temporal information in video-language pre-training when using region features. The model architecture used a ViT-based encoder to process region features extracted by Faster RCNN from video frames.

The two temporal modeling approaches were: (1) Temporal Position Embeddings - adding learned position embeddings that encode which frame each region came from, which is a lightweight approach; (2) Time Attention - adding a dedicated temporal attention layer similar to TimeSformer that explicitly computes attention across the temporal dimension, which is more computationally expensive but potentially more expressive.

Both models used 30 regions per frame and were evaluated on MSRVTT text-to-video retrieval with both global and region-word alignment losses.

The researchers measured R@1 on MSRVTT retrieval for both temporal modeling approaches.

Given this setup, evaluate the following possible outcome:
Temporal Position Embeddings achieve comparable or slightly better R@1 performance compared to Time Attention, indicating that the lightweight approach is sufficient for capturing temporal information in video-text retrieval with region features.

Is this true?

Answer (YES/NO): YES